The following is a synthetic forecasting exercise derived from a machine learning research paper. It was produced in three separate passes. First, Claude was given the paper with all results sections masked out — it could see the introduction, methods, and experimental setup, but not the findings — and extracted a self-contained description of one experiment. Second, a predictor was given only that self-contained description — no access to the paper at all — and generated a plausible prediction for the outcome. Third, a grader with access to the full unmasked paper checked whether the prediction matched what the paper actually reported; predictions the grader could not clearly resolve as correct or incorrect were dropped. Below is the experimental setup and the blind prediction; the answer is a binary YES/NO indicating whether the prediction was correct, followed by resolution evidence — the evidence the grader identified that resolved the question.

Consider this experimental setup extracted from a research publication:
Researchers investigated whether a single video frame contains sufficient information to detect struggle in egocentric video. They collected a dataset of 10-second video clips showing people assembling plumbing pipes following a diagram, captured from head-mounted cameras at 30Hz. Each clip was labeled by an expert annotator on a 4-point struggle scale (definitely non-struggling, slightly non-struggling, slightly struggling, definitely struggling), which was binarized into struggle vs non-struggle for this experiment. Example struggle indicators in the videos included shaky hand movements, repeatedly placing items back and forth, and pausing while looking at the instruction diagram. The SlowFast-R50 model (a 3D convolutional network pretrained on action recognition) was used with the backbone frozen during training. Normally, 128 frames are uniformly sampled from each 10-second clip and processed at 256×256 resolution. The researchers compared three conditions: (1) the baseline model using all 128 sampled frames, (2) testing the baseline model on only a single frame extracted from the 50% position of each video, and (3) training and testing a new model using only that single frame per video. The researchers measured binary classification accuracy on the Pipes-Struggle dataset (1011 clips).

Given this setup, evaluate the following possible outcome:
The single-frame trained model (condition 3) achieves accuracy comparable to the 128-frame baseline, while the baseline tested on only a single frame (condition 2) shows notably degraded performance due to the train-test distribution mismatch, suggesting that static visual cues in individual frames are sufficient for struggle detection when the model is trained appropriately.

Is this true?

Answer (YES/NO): NO